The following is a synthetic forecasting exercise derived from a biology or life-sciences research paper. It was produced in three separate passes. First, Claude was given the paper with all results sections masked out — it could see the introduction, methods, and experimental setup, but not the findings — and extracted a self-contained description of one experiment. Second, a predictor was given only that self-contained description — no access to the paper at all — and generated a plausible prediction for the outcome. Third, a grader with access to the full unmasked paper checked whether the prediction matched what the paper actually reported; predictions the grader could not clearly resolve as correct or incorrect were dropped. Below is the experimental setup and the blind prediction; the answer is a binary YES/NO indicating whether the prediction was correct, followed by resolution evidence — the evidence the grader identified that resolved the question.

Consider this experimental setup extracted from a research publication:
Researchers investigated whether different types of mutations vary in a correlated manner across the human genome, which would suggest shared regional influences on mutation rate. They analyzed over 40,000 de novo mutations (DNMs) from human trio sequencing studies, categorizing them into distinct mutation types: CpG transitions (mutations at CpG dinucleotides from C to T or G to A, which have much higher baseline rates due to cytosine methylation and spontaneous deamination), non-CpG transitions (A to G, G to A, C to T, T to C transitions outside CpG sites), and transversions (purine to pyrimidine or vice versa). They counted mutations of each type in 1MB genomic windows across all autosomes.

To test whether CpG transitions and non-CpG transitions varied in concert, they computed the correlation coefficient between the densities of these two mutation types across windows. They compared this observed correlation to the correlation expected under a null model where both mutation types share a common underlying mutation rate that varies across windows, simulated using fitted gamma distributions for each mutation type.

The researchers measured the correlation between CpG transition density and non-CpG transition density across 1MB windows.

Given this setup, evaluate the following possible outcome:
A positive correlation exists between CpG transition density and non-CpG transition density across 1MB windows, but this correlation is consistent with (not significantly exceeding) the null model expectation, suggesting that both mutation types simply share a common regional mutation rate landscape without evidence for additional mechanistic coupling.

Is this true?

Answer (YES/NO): YES